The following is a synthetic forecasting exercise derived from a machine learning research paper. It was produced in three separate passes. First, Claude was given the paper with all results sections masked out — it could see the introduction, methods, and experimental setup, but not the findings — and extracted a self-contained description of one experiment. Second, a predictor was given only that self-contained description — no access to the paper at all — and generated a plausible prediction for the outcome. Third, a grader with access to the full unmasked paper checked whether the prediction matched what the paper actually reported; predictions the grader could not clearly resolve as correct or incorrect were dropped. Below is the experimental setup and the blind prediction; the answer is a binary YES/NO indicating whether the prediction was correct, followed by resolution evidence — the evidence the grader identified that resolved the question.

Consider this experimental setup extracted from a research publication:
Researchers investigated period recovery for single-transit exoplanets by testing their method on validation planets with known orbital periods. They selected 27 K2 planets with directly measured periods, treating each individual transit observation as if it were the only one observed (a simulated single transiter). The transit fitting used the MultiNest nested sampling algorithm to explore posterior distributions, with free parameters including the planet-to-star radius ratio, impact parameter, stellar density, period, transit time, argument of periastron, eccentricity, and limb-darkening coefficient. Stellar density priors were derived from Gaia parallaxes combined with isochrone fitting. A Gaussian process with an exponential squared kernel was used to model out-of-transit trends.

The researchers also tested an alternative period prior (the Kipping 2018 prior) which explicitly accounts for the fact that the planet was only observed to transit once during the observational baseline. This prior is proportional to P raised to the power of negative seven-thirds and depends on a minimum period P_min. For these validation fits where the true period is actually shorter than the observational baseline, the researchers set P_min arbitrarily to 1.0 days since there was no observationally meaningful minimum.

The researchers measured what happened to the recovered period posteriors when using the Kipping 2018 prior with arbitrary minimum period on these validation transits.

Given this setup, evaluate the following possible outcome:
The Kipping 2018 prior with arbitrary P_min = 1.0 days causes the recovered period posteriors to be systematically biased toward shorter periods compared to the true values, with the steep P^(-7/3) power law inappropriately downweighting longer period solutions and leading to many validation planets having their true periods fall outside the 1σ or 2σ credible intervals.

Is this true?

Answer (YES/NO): YES